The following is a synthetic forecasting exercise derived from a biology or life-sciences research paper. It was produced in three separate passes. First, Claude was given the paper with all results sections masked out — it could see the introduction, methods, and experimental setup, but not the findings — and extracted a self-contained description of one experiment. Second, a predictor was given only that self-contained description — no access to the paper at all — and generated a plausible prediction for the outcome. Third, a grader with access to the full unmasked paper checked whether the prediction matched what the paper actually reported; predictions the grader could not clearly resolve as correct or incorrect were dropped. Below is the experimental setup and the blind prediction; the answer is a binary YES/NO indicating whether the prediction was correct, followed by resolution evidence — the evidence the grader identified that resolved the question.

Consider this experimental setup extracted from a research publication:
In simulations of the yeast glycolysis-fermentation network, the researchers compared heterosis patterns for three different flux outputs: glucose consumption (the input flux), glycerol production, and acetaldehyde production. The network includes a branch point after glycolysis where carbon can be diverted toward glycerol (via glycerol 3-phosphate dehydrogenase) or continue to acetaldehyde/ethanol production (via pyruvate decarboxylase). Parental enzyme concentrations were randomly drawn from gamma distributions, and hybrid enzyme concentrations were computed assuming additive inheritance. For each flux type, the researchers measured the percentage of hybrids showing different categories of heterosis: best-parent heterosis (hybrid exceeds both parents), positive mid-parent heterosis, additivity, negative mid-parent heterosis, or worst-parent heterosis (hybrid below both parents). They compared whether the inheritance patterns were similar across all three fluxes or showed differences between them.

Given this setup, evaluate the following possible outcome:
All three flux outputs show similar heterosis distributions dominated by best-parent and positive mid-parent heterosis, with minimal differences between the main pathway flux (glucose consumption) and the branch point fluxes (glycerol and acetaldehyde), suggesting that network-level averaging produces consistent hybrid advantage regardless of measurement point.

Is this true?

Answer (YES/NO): NO